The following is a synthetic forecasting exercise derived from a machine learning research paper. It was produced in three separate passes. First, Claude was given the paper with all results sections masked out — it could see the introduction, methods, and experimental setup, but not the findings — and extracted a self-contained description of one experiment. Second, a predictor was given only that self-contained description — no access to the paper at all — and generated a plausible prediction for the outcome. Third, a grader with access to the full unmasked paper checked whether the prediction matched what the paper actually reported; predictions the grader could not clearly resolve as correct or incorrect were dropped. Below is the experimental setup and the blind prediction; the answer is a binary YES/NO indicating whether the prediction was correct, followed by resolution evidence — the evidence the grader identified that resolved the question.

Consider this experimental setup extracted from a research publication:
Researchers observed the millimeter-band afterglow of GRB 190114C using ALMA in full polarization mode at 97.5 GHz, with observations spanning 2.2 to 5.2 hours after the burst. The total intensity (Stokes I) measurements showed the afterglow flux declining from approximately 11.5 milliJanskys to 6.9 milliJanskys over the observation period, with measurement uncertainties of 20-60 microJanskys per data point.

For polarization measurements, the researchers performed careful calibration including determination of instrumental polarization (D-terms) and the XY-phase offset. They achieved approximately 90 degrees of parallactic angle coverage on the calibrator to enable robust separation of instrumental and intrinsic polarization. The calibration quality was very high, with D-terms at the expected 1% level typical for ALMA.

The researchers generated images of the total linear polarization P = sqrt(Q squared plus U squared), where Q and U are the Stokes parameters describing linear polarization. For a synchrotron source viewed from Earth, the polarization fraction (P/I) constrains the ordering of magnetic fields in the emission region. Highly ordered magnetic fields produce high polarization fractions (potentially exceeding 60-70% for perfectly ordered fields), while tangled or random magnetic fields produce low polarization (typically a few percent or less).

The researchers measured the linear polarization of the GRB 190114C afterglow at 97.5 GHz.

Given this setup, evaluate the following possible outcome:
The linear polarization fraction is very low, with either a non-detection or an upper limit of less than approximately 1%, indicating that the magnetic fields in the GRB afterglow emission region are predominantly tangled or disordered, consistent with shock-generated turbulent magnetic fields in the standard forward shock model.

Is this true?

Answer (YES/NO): NO